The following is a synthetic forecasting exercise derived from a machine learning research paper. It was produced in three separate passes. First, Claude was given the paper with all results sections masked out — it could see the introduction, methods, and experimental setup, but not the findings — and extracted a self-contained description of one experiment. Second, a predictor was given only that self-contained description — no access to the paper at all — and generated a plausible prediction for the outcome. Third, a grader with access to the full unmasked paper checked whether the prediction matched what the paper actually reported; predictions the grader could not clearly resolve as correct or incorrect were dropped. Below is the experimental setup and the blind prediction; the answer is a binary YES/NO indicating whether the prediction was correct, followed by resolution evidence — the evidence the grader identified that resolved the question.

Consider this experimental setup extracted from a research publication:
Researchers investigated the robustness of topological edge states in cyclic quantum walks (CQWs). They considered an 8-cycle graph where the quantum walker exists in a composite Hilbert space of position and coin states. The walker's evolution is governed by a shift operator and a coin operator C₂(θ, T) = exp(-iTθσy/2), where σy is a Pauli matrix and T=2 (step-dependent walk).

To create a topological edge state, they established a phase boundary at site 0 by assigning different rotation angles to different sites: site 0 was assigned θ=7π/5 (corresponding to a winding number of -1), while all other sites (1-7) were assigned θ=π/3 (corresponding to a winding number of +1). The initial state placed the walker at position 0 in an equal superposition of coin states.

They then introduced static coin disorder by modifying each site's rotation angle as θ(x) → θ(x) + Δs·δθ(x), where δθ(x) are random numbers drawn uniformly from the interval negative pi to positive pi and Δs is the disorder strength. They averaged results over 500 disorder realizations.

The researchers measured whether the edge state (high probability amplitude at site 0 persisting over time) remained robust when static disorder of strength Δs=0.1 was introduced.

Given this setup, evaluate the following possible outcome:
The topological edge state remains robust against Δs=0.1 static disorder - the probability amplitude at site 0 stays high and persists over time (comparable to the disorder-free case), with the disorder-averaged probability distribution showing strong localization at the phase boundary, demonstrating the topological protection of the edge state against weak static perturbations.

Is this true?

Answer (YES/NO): YES